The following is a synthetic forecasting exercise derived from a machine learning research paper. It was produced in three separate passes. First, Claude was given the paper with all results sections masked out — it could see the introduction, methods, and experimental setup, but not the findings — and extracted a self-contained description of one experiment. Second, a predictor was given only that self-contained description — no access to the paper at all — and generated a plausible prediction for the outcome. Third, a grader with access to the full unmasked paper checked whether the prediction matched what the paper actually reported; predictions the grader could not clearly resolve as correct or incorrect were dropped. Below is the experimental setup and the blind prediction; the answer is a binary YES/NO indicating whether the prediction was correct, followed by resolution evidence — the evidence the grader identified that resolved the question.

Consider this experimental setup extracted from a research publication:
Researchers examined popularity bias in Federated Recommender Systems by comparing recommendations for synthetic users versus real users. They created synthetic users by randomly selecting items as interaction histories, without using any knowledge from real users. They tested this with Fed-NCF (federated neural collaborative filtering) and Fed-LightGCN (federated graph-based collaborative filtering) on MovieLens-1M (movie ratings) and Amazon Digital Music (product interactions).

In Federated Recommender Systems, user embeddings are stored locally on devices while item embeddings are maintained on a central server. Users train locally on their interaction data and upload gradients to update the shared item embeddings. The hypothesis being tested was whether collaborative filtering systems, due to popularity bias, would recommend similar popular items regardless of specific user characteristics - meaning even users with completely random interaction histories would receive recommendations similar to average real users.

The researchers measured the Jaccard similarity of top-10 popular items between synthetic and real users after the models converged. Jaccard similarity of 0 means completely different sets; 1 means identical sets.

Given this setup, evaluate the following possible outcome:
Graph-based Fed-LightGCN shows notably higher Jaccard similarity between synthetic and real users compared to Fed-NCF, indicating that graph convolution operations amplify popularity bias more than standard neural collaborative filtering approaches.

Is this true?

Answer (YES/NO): NO